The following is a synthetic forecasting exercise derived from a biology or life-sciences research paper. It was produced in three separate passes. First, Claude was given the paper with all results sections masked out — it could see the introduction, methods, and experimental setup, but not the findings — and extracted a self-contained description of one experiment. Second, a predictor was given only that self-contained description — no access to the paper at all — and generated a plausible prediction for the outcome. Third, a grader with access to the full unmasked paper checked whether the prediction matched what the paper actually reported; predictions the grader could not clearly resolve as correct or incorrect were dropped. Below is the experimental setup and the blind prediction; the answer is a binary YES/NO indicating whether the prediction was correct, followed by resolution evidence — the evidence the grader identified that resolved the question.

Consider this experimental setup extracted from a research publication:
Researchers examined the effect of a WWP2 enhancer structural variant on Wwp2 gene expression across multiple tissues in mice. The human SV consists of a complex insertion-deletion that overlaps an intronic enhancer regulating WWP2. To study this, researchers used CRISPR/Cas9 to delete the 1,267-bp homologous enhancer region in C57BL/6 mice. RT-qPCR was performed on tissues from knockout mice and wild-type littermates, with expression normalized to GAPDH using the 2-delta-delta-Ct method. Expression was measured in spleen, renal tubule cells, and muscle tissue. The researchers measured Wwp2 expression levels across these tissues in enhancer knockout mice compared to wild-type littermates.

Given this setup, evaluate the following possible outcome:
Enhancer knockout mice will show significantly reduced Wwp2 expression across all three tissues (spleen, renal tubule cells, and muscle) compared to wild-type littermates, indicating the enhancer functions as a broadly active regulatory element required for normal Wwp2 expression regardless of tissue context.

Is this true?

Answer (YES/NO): YES